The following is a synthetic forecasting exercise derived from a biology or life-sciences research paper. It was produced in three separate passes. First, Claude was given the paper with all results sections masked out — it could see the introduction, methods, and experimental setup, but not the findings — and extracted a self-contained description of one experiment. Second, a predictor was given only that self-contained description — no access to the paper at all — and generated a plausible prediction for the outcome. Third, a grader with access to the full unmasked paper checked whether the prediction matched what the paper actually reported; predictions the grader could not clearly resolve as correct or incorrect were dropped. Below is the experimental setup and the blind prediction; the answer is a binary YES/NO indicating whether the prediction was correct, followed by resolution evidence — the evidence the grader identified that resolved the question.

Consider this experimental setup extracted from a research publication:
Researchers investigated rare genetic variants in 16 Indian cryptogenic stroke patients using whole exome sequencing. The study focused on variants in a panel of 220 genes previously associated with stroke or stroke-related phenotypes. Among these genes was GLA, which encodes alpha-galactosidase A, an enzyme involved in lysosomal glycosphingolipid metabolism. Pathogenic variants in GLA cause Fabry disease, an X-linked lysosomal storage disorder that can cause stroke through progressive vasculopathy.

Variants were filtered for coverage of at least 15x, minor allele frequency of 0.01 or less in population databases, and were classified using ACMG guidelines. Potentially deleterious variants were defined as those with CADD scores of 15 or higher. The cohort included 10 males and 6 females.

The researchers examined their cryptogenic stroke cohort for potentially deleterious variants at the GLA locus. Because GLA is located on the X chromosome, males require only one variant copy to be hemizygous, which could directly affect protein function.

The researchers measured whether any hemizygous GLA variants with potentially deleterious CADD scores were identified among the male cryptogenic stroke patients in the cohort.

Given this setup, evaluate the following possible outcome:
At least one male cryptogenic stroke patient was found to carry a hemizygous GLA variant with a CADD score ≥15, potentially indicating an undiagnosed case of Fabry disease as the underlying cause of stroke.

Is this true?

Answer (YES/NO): YES